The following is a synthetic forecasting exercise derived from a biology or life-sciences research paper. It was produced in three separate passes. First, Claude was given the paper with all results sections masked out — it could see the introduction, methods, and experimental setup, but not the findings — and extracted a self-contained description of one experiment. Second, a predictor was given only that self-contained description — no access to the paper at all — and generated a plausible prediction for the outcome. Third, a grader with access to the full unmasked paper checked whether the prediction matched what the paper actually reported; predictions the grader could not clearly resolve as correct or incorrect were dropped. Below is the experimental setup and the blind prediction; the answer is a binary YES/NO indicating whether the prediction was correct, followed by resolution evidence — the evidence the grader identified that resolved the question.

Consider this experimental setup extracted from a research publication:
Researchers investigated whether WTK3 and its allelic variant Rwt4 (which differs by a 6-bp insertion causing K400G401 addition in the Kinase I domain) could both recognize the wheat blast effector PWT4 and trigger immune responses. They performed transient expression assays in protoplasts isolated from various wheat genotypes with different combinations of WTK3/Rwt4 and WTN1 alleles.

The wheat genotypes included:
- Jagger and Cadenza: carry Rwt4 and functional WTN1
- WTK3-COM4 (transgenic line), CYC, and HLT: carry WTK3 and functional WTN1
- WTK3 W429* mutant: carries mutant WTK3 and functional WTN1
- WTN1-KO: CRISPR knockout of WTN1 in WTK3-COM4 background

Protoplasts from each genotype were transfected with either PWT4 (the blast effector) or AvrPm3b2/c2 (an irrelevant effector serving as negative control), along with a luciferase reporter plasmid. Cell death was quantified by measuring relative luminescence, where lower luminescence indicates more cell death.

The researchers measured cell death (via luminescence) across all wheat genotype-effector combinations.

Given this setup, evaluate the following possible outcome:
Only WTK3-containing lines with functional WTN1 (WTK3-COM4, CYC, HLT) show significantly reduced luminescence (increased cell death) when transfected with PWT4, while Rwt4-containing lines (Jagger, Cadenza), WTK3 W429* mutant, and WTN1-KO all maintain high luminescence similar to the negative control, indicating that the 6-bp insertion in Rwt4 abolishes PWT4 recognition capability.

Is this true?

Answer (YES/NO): NO